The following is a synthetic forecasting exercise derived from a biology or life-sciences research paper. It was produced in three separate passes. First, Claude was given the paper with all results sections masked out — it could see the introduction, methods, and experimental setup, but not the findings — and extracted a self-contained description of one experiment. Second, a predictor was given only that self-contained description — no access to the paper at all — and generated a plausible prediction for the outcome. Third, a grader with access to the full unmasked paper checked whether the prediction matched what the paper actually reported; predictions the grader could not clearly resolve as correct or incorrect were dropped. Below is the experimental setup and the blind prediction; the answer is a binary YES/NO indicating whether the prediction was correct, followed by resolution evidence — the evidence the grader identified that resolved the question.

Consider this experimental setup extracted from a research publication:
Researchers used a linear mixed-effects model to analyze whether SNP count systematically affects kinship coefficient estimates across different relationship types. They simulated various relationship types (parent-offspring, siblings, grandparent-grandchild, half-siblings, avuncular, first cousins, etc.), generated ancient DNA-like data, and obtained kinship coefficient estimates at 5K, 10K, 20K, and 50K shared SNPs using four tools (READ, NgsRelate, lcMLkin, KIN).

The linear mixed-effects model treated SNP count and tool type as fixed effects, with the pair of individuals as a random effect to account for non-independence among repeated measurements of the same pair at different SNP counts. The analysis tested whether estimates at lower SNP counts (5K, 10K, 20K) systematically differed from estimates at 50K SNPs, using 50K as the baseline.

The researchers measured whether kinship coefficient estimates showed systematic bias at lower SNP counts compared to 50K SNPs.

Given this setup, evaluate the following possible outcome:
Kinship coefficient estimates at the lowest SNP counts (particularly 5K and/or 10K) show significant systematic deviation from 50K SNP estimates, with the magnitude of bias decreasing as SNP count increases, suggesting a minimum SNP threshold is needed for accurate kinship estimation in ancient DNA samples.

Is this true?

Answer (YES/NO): NO